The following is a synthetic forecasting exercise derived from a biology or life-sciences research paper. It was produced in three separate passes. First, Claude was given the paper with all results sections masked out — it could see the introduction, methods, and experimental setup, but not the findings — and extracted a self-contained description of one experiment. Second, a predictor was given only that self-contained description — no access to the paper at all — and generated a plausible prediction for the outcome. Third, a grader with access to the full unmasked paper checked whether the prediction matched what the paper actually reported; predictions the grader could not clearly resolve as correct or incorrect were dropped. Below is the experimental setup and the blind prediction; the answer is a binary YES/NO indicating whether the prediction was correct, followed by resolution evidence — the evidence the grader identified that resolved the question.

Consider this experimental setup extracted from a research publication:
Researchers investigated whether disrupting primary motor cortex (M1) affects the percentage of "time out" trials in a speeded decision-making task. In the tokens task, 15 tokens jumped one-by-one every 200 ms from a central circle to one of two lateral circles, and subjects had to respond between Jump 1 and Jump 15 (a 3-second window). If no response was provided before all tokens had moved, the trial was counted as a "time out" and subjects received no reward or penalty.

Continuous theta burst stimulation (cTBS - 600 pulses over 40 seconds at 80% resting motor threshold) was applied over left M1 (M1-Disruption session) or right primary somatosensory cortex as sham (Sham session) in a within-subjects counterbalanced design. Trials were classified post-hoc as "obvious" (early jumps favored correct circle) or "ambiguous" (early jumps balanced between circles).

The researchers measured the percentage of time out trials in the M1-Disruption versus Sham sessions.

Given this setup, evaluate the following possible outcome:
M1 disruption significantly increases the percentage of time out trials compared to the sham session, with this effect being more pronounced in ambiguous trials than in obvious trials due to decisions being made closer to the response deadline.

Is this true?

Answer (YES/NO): NO